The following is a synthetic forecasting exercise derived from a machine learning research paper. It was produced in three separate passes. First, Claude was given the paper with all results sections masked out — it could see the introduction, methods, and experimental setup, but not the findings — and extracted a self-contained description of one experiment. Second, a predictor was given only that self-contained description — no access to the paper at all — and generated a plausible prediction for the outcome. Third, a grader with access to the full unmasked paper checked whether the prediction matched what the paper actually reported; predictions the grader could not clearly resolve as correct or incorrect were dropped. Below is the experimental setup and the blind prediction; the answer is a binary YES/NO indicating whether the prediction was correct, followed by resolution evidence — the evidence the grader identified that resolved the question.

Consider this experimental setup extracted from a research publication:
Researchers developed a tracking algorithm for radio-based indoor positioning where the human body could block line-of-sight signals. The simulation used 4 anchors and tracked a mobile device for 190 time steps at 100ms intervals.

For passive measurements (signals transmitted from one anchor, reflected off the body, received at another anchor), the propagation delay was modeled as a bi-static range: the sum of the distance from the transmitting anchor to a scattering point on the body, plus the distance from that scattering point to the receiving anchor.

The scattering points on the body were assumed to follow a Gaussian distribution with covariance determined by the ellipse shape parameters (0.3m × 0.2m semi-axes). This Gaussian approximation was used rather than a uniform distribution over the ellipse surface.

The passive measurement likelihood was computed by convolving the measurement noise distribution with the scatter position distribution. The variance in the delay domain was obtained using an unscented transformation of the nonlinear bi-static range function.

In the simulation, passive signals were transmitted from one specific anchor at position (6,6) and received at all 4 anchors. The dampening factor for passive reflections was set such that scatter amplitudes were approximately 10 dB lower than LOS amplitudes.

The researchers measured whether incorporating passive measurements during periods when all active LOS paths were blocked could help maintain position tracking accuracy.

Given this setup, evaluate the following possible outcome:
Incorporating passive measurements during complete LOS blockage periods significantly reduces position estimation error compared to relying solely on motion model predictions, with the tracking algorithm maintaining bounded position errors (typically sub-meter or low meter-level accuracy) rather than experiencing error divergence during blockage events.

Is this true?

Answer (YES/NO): YES